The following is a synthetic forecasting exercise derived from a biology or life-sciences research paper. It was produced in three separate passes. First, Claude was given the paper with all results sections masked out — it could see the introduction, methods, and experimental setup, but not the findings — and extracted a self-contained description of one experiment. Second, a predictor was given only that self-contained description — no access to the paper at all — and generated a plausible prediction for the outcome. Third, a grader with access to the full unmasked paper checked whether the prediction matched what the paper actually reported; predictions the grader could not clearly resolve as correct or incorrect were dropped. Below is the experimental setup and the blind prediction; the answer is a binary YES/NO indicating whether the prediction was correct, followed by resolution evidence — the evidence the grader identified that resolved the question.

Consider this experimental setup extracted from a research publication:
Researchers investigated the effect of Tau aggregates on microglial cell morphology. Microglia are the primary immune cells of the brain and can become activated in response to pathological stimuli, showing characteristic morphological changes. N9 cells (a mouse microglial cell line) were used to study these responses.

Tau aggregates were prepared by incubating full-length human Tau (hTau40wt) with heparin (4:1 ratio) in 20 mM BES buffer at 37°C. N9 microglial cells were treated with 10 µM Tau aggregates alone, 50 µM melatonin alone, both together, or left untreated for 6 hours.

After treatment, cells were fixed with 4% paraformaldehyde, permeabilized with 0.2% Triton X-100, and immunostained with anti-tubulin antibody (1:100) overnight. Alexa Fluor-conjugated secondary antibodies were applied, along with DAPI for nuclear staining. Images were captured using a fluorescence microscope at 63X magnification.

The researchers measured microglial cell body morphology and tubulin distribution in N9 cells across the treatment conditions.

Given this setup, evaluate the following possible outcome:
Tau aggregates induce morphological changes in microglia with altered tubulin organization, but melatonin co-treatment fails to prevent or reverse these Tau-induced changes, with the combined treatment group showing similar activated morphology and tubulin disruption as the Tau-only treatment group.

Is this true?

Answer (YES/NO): NO